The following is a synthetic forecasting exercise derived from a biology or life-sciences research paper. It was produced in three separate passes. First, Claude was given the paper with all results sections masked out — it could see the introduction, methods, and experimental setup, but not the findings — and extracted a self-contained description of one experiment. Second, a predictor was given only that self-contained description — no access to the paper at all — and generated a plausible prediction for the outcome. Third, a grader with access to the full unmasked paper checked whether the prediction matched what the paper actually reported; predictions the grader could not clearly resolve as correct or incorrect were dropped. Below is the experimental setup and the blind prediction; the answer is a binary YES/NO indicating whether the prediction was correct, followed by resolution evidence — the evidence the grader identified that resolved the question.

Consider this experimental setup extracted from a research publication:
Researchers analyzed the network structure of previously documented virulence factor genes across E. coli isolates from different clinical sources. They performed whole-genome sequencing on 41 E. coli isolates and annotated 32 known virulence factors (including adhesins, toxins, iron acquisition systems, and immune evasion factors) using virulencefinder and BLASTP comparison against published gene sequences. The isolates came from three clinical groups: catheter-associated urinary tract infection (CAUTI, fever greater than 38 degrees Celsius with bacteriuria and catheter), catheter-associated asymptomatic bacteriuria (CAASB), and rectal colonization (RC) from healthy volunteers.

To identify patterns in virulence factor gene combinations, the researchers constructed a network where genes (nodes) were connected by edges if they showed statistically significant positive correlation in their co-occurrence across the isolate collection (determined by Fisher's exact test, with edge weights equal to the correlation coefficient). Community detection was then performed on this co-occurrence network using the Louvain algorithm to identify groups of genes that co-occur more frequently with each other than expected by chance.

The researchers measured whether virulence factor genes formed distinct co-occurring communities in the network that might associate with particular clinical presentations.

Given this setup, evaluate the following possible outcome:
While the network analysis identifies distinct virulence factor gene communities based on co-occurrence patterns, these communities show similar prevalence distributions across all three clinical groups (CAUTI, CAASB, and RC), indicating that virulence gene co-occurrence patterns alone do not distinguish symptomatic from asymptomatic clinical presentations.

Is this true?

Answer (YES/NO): NO